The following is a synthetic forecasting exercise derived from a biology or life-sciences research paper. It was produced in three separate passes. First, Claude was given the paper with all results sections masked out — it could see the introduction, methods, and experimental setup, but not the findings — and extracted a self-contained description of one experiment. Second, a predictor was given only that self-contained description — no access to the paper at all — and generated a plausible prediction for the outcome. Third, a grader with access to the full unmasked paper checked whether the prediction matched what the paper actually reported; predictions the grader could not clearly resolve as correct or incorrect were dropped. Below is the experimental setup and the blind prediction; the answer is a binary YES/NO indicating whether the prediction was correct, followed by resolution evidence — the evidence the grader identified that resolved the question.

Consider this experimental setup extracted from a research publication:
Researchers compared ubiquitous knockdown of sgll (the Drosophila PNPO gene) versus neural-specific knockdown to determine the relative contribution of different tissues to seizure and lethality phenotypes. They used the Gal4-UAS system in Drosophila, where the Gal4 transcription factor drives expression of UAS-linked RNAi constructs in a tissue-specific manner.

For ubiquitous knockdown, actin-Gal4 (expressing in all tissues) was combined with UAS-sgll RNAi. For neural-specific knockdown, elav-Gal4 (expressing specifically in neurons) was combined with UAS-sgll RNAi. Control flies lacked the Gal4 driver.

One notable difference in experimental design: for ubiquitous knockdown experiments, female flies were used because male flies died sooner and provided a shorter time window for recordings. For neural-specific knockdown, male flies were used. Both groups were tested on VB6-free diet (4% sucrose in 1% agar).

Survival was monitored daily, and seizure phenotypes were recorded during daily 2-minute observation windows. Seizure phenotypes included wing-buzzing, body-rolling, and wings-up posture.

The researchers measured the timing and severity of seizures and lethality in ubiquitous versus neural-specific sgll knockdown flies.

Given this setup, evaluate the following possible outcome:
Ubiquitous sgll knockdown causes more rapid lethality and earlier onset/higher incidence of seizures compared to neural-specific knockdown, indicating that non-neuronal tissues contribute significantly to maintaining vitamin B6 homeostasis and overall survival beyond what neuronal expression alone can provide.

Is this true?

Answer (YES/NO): YES